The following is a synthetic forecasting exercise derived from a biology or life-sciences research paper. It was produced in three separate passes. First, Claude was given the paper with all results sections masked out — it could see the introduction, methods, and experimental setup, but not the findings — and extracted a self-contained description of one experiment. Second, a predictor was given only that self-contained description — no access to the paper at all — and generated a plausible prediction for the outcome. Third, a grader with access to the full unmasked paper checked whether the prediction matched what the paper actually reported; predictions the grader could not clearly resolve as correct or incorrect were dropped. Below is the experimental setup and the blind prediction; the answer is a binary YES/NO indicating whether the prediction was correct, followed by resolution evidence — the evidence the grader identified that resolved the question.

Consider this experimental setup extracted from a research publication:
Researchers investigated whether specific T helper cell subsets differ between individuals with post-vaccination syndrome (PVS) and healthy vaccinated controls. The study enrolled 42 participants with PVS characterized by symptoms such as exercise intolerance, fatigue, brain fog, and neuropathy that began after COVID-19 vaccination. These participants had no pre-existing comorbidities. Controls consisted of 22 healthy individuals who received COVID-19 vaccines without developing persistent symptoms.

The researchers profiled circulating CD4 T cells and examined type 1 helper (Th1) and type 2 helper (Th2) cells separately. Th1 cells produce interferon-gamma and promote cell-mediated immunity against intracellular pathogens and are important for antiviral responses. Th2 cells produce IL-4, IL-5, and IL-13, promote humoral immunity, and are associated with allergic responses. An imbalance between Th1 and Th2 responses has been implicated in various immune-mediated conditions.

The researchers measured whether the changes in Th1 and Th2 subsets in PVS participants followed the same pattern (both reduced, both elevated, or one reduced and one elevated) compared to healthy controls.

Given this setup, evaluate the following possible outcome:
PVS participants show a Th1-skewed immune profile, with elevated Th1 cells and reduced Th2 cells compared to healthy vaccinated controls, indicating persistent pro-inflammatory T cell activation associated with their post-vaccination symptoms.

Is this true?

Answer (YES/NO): NO